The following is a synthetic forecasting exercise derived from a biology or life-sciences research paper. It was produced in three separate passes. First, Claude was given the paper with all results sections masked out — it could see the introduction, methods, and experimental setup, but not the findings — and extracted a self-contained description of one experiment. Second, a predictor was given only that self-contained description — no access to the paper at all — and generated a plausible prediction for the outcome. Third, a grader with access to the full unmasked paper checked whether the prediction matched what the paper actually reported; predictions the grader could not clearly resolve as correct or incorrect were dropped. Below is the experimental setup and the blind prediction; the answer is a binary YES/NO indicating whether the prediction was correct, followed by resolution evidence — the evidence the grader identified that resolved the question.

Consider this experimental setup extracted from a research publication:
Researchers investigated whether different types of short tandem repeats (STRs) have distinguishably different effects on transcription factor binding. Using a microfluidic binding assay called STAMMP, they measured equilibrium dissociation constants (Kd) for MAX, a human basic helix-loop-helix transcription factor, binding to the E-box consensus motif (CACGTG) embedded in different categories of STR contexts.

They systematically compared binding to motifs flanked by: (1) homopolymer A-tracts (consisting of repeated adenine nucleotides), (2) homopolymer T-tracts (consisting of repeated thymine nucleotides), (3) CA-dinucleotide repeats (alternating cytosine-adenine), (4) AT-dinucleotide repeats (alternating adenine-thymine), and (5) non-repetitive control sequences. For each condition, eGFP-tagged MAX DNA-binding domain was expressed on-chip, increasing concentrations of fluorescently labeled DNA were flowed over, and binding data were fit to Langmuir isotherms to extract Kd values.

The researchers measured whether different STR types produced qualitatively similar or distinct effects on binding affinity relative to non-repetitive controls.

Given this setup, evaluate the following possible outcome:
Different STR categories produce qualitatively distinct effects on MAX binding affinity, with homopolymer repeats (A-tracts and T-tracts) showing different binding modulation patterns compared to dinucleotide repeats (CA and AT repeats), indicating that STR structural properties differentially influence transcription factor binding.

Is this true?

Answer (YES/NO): NO